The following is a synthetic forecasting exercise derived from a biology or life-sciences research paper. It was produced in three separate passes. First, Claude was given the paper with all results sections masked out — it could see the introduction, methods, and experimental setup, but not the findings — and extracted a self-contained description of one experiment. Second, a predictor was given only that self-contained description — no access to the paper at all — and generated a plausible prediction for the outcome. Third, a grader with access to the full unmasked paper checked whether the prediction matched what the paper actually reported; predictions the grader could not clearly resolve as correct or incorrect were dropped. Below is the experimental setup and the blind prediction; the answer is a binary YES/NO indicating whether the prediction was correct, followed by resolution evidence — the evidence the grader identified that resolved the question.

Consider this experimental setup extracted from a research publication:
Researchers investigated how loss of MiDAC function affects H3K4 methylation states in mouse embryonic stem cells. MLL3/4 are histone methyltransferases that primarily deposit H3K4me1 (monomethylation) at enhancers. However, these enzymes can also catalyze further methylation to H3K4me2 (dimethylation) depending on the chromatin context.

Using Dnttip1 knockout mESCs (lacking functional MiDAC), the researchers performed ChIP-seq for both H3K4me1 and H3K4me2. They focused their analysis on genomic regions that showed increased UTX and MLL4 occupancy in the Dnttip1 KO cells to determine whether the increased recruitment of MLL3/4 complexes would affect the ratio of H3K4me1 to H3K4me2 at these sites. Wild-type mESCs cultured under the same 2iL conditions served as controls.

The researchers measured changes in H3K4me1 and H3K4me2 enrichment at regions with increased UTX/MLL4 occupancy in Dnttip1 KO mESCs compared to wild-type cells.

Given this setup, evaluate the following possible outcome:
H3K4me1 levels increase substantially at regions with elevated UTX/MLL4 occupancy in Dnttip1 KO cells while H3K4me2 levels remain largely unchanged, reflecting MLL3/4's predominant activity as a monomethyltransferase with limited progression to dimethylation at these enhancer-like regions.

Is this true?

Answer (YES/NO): NO